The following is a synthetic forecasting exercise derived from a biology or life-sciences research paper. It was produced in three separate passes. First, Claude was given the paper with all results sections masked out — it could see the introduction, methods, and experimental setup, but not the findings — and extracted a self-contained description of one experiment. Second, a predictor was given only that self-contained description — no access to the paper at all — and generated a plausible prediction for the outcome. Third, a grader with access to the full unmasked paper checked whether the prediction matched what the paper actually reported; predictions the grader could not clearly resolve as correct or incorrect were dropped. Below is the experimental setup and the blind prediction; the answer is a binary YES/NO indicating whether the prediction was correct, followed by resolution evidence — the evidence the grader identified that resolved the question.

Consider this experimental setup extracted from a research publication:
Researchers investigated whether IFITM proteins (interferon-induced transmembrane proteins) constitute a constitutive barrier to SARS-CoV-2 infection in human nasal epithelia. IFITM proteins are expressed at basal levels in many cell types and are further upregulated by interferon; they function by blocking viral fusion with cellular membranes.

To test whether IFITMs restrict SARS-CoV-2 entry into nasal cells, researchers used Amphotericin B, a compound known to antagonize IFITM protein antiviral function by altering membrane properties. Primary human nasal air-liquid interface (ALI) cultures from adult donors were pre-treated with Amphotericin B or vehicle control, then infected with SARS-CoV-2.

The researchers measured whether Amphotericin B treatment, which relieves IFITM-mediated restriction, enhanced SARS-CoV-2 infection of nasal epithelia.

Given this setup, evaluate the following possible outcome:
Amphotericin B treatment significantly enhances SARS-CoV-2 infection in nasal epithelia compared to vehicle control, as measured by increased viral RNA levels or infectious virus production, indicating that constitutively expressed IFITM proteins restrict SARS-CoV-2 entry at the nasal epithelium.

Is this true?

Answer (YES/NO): YES